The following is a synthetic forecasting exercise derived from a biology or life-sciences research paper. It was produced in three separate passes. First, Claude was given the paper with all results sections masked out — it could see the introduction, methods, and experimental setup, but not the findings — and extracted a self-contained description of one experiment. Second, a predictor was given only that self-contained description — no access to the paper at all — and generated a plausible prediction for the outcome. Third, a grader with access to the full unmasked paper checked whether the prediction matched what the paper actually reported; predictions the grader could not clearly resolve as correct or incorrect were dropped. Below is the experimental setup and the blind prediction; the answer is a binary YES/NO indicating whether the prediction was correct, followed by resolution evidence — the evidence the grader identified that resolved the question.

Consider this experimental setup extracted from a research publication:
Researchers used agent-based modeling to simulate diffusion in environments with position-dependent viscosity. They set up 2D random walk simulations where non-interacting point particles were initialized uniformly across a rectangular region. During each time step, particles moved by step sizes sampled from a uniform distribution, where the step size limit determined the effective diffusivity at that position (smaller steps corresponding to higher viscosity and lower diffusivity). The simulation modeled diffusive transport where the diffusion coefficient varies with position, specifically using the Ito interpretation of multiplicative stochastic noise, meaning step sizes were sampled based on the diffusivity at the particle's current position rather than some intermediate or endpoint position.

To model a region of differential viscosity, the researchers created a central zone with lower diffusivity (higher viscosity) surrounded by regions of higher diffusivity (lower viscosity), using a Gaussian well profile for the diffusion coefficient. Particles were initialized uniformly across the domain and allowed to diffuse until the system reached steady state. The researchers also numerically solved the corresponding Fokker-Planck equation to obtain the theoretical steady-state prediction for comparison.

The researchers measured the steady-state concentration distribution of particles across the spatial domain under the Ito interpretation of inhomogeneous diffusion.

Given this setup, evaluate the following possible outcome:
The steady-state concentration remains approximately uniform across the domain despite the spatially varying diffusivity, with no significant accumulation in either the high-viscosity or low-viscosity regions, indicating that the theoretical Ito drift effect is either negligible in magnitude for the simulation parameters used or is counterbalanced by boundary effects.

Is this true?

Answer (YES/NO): NO